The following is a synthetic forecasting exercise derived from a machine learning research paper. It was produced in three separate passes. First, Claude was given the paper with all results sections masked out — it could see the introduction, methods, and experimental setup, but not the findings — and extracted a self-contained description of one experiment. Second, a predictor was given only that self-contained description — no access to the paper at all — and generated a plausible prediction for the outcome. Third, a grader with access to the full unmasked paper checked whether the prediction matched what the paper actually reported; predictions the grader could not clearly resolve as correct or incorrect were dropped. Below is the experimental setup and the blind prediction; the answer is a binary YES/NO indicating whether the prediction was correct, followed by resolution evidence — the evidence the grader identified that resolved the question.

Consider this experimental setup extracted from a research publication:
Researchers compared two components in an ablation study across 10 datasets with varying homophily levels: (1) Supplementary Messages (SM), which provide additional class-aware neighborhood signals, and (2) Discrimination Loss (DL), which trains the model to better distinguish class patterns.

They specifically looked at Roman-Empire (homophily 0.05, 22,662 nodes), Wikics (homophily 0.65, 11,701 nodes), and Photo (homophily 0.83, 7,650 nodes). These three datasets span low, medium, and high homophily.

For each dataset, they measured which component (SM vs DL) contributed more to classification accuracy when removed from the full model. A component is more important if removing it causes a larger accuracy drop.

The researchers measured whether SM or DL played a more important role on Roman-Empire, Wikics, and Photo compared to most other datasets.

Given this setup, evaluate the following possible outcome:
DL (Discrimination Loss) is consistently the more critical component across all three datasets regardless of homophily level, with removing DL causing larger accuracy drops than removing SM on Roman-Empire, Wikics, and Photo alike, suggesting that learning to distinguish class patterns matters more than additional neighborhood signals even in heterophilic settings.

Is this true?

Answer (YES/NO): YES